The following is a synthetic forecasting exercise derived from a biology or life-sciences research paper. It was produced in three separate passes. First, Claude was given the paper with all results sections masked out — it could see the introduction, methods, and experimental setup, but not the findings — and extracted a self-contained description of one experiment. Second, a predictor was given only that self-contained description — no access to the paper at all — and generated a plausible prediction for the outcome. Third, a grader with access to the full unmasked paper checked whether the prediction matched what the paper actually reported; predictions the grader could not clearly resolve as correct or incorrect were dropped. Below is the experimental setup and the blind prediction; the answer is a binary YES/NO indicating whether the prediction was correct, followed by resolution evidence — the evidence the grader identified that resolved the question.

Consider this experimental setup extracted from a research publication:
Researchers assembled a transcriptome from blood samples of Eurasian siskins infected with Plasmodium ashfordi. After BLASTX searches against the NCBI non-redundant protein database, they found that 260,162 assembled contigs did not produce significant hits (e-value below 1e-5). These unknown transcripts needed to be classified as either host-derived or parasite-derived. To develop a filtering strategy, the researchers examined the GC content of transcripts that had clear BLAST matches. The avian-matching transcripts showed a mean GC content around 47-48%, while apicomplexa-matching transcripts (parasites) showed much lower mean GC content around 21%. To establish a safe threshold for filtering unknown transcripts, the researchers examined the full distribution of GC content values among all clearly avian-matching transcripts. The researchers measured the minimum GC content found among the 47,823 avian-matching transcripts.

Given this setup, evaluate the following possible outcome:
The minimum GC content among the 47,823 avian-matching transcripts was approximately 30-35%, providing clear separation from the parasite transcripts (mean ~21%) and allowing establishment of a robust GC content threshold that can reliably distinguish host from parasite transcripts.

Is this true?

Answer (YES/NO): NO